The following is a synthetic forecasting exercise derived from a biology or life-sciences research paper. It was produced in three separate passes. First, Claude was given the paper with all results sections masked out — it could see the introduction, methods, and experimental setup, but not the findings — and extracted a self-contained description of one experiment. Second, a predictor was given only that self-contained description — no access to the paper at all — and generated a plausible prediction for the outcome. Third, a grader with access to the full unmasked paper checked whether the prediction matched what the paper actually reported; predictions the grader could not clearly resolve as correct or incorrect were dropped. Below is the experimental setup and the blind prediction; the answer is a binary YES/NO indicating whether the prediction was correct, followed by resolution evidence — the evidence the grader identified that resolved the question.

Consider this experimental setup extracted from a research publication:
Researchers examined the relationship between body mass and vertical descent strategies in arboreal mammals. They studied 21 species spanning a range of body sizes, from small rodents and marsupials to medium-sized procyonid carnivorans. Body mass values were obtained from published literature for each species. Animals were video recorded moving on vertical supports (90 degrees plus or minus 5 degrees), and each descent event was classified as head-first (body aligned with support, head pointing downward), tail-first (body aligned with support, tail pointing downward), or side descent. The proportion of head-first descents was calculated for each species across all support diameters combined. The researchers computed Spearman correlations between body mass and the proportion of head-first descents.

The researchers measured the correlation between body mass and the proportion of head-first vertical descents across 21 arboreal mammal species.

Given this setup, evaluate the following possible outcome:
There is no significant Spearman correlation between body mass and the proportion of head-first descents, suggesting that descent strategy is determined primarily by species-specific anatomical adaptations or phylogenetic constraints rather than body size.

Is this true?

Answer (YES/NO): NO